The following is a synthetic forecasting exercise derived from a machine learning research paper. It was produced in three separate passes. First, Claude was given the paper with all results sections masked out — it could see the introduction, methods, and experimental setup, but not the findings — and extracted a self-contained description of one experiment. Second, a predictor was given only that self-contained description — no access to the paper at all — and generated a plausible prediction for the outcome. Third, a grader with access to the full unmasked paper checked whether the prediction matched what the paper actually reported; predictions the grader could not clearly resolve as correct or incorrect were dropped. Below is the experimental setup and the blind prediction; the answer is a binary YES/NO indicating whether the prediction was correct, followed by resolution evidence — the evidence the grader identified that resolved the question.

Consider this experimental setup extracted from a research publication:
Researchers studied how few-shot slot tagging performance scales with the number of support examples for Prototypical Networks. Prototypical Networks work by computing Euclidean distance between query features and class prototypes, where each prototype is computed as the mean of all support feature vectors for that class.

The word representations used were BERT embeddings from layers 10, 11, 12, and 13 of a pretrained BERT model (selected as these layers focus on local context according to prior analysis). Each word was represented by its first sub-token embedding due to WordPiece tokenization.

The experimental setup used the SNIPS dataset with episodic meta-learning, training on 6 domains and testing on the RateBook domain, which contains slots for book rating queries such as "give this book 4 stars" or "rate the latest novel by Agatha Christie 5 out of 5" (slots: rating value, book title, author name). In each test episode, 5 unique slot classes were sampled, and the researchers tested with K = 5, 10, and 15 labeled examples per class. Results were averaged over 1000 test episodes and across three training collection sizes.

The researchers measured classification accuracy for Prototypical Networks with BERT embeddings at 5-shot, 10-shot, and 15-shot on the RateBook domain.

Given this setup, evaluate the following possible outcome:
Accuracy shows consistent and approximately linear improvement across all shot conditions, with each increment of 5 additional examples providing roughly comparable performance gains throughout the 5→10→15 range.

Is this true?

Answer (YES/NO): NO